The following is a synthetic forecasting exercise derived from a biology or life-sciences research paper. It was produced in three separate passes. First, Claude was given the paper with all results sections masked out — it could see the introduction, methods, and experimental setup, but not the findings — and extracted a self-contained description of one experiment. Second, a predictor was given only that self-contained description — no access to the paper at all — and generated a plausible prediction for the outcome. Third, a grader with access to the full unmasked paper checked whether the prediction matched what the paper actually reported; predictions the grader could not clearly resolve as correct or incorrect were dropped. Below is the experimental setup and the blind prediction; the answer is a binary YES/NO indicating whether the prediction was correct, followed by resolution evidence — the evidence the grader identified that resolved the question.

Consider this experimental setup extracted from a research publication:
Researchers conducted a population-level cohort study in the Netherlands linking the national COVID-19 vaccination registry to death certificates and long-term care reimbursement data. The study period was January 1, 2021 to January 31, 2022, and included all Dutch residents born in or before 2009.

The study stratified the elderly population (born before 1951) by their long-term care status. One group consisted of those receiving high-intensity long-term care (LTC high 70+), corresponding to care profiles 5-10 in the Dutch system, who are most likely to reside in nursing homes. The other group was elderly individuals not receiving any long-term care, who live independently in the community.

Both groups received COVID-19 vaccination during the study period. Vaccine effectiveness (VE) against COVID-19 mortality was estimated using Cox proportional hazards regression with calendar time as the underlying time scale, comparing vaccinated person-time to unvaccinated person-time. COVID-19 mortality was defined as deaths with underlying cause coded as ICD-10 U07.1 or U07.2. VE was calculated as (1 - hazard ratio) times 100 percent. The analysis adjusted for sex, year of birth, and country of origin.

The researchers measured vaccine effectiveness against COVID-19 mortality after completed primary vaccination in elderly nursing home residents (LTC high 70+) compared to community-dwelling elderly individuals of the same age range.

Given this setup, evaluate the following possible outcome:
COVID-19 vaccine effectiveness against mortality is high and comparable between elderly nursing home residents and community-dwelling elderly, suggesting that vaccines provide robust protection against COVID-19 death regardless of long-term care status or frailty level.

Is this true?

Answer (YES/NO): NO